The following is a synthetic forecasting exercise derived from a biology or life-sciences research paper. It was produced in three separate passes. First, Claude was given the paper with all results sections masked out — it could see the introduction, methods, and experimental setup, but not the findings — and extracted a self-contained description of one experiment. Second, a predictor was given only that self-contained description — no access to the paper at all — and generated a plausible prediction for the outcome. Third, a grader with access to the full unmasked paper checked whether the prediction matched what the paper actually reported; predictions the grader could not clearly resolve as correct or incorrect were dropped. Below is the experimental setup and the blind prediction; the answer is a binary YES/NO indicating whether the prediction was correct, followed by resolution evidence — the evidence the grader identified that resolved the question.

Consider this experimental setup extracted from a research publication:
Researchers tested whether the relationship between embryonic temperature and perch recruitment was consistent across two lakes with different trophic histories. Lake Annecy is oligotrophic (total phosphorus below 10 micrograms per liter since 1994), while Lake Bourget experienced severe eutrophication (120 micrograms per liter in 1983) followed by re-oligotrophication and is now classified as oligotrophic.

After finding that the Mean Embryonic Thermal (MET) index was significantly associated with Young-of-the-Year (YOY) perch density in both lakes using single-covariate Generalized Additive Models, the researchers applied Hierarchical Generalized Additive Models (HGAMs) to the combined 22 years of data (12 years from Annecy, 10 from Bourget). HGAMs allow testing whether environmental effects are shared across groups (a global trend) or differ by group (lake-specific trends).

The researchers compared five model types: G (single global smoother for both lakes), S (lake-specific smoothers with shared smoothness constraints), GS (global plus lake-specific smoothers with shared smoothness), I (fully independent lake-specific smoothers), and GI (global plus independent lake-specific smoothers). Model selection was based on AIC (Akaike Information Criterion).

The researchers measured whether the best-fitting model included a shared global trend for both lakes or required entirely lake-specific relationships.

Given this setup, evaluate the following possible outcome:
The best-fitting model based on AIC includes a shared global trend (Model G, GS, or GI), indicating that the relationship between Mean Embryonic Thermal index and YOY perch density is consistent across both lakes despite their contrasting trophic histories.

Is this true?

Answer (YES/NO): YES